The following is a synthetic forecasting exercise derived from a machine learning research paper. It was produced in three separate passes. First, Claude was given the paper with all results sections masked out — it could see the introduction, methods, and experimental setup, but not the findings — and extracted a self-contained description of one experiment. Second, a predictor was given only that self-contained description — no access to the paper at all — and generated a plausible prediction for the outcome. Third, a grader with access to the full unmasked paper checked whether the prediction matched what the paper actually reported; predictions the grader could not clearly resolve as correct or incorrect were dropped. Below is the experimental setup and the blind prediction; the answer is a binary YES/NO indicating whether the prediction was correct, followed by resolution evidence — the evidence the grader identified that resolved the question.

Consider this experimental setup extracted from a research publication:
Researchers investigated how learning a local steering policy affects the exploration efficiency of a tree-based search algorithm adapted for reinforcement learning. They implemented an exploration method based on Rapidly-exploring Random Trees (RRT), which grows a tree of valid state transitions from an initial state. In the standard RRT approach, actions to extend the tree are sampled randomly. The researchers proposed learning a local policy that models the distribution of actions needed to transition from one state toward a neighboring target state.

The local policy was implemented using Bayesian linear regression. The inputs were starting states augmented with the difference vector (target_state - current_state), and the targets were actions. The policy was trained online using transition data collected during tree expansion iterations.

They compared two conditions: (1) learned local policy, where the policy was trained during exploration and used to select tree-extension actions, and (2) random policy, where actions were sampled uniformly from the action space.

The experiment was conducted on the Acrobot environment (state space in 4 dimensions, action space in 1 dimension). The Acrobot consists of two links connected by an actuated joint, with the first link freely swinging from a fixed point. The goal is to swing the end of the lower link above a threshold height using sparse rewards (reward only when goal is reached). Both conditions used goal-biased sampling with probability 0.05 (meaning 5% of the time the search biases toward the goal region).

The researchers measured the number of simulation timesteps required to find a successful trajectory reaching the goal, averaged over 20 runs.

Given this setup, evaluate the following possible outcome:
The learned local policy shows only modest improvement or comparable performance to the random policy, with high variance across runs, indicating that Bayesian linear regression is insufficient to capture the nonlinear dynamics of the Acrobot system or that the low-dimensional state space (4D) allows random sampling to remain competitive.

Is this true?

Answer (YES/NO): NO